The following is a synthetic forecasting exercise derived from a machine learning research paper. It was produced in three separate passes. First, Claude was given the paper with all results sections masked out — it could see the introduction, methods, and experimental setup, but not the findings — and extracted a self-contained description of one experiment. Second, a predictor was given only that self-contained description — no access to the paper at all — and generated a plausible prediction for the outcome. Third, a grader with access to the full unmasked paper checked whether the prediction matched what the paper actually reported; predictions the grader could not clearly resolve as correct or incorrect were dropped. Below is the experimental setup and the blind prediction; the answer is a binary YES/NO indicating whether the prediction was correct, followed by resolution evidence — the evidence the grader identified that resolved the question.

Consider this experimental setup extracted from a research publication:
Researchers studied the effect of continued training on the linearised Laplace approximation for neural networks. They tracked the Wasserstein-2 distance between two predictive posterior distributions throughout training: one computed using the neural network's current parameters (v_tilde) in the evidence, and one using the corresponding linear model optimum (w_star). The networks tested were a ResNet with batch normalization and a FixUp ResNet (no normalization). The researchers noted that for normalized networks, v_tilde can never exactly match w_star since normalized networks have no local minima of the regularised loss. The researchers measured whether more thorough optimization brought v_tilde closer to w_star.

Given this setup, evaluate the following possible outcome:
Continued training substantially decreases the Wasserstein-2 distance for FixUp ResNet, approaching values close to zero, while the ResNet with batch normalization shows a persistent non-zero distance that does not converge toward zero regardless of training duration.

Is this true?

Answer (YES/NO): NO